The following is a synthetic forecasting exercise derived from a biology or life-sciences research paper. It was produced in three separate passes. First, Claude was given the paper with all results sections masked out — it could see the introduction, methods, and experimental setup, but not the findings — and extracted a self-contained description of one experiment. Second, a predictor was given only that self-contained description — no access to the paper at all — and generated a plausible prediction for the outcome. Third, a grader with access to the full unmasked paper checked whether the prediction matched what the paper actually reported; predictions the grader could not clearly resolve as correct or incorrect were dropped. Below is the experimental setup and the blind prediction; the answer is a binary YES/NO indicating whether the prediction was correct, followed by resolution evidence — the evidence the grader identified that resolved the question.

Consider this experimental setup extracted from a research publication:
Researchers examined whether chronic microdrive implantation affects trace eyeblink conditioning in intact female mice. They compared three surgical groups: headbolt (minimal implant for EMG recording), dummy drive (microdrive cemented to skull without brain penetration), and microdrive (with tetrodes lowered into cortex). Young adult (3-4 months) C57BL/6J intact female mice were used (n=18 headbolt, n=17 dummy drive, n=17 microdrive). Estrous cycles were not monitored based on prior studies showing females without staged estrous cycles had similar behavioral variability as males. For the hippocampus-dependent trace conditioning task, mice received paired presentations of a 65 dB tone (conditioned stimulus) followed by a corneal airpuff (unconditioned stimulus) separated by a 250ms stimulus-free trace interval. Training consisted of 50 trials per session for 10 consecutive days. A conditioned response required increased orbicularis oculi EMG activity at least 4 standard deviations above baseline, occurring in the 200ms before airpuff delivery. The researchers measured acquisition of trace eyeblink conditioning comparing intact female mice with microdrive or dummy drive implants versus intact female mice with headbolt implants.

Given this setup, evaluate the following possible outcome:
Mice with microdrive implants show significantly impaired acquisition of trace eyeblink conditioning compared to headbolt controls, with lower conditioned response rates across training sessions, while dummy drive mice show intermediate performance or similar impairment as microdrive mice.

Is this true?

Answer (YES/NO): NO